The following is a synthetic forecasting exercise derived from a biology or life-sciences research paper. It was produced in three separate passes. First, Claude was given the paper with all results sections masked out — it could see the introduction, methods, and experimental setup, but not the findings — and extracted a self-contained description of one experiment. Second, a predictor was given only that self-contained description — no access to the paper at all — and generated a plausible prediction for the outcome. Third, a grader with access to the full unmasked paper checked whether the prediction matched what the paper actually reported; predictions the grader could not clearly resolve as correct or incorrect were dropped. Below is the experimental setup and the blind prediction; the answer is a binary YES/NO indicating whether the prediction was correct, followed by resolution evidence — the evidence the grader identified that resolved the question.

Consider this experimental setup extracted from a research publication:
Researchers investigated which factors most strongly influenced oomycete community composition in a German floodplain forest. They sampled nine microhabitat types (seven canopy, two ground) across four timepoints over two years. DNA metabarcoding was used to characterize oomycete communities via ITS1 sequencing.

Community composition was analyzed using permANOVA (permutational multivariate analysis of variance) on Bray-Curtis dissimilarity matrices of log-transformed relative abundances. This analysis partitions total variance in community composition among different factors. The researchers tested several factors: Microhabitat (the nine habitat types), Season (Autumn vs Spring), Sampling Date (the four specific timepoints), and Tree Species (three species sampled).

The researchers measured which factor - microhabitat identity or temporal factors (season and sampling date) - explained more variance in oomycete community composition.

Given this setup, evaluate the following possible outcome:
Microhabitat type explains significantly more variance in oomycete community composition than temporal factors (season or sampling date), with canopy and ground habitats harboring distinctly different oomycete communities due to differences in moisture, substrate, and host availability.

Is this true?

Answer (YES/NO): YES